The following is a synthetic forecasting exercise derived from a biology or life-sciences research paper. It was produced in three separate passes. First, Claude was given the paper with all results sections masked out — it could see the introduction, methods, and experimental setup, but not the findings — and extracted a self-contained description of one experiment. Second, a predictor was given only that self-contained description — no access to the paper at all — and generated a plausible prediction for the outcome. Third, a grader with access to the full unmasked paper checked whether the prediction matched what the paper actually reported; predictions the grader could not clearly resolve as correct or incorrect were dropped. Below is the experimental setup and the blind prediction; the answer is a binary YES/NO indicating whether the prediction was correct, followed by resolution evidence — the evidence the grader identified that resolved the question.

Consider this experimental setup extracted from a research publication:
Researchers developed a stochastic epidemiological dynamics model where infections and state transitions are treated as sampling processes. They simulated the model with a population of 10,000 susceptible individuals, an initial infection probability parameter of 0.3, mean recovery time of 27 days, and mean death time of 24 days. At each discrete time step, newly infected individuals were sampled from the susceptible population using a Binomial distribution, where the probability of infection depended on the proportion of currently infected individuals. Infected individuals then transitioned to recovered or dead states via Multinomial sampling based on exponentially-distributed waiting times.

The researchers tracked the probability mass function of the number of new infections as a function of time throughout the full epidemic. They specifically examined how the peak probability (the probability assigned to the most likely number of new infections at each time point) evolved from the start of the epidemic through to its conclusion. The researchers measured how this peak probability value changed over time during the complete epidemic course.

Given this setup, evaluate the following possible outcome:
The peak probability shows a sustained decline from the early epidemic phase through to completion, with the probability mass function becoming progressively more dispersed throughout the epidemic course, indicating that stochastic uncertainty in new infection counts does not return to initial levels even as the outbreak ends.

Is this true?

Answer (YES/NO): NO